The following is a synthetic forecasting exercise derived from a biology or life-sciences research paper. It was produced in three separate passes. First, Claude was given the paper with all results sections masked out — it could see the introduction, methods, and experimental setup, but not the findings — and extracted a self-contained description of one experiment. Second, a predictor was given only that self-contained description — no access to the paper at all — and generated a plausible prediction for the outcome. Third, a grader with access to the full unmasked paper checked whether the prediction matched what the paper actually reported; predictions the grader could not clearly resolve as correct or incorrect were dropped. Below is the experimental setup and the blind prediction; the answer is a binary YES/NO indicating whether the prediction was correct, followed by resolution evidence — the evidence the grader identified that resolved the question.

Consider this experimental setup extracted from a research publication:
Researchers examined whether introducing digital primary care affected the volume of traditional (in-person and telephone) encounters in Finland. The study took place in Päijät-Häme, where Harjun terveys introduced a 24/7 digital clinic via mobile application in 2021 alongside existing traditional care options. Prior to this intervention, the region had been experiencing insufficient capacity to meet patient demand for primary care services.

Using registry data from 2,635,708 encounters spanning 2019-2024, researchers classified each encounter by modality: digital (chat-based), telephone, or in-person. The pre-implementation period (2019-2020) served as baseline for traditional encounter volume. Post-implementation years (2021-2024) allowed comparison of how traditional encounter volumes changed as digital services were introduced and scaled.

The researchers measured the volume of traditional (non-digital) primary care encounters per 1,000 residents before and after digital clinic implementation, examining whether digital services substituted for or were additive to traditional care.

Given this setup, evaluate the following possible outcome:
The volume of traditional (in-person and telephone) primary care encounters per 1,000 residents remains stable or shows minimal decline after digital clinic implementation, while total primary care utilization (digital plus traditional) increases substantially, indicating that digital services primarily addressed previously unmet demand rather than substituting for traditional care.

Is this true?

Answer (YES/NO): YES